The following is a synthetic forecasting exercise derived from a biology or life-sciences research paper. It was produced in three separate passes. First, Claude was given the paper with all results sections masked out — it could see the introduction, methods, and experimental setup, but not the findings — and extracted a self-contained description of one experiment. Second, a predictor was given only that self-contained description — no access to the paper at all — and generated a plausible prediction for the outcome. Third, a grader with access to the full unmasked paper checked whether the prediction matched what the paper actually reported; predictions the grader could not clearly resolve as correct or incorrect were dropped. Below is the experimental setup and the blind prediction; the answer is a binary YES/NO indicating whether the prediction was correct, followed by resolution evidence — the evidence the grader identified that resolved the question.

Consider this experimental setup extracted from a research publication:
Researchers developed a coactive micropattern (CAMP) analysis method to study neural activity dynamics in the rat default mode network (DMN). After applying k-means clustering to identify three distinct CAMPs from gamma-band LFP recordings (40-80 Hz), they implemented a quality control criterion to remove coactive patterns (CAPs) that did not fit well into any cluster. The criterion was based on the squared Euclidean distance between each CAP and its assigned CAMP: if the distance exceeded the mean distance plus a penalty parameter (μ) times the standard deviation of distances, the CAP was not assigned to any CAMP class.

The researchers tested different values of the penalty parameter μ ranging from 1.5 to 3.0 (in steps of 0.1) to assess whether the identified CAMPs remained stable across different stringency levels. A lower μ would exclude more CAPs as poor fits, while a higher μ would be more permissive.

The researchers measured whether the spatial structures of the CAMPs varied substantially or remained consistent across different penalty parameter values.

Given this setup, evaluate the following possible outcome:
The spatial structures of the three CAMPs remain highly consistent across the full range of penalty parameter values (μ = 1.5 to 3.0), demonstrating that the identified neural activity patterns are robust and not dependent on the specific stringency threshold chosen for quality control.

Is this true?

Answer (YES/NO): YES